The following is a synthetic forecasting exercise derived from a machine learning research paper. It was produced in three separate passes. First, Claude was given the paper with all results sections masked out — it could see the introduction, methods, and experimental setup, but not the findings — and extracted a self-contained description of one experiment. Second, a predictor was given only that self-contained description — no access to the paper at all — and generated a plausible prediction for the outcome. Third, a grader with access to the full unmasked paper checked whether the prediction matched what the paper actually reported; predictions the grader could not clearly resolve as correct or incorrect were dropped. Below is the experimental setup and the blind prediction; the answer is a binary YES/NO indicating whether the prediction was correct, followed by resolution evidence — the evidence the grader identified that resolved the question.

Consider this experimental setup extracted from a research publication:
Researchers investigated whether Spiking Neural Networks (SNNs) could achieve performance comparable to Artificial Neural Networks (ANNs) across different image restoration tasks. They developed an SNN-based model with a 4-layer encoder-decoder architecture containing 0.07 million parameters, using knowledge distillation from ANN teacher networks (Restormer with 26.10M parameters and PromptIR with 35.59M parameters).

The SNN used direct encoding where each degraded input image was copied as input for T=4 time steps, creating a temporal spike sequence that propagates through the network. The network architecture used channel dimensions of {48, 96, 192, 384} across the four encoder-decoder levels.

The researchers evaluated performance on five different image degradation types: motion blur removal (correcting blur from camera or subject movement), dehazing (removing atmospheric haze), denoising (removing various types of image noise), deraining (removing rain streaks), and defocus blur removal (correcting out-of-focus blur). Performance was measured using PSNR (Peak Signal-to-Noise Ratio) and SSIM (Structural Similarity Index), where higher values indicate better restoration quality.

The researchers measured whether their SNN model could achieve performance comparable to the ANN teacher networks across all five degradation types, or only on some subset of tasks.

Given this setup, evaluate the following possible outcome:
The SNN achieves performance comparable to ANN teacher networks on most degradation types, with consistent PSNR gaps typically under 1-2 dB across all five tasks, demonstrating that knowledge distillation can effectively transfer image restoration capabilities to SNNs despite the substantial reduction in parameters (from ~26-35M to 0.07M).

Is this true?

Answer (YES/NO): NO